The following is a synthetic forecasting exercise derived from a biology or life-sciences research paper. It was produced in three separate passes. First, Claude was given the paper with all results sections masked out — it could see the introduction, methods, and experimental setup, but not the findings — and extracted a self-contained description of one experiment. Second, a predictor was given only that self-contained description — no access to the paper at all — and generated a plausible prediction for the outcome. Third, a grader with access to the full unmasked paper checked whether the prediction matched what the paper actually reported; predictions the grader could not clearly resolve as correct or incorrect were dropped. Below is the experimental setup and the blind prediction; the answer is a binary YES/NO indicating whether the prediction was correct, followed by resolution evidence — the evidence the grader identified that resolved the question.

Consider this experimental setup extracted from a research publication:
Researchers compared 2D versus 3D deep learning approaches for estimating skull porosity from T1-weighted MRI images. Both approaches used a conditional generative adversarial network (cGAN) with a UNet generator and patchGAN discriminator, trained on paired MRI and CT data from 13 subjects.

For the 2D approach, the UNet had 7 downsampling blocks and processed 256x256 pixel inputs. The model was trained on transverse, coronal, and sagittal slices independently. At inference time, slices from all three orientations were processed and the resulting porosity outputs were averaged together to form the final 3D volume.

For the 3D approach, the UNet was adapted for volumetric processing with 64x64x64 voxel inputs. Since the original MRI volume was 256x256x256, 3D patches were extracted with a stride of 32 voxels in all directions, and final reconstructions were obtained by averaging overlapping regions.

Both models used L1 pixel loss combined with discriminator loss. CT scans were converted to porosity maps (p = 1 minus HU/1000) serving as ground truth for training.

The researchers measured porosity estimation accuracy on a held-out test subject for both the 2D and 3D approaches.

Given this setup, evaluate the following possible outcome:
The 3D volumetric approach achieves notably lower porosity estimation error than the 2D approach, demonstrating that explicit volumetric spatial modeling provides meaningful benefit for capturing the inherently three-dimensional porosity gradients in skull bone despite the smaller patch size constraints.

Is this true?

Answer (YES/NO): YES